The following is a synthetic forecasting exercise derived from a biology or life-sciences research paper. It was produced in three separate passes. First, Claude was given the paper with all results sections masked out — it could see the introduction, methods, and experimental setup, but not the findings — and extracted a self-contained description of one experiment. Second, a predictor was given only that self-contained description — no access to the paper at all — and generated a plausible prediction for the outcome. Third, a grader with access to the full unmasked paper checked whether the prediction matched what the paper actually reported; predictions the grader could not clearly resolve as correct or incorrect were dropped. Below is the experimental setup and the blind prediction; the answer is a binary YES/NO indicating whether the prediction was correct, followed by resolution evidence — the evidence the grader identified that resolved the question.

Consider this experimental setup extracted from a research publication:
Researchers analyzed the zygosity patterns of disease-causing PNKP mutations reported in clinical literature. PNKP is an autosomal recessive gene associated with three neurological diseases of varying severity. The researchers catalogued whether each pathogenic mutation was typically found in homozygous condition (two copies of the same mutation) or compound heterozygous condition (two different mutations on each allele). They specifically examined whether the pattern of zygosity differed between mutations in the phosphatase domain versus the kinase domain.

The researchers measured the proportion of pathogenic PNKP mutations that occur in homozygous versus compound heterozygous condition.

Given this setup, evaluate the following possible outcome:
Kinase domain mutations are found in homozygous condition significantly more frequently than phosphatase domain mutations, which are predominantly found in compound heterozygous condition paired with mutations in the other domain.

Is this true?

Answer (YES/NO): YES